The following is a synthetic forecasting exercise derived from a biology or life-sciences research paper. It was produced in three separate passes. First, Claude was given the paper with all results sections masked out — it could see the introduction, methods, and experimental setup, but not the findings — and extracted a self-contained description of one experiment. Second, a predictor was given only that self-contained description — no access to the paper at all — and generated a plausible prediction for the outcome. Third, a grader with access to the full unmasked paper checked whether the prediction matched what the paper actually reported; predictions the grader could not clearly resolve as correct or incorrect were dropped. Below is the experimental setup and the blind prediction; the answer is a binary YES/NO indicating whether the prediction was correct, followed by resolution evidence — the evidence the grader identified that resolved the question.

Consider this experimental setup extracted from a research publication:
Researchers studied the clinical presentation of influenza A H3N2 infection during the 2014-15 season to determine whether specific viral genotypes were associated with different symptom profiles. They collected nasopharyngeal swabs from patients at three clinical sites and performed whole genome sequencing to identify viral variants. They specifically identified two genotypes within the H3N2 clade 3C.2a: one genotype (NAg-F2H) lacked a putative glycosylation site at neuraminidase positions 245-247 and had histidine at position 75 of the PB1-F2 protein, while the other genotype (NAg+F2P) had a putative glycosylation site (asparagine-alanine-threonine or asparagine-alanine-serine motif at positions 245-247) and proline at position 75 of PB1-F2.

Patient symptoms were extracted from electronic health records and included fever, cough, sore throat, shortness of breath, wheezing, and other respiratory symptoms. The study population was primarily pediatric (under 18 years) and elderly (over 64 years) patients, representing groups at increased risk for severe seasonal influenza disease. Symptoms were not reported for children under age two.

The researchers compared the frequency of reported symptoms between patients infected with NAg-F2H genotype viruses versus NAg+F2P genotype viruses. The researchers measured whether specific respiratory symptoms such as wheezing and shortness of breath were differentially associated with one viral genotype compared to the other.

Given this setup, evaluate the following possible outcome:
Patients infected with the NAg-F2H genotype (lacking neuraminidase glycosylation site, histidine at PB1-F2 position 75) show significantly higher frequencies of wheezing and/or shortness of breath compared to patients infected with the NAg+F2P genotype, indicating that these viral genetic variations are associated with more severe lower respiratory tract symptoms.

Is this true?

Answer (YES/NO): NO